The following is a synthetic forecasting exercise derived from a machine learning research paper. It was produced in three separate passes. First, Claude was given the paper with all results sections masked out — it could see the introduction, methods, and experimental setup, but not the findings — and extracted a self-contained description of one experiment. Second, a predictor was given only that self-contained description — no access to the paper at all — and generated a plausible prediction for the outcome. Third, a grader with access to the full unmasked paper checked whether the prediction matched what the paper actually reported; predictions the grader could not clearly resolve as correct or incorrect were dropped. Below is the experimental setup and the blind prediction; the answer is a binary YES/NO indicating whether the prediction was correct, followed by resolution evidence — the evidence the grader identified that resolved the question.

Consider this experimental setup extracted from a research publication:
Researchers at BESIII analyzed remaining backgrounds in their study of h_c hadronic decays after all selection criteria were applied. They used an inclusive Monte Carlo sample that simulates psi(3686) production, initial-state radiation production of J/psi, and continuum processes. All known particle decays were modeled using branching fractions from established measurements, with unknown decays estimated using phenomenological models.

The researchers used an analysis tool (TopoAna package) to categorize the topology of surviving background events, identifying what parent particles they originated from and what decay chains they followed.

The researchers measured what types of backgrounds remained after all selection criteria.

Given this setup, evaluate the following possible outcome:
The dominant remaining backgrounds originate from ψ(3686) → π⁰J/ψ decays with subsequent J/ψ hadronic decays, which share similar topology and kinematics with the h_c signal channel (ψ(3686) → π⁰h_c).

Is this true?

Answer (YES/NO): NO